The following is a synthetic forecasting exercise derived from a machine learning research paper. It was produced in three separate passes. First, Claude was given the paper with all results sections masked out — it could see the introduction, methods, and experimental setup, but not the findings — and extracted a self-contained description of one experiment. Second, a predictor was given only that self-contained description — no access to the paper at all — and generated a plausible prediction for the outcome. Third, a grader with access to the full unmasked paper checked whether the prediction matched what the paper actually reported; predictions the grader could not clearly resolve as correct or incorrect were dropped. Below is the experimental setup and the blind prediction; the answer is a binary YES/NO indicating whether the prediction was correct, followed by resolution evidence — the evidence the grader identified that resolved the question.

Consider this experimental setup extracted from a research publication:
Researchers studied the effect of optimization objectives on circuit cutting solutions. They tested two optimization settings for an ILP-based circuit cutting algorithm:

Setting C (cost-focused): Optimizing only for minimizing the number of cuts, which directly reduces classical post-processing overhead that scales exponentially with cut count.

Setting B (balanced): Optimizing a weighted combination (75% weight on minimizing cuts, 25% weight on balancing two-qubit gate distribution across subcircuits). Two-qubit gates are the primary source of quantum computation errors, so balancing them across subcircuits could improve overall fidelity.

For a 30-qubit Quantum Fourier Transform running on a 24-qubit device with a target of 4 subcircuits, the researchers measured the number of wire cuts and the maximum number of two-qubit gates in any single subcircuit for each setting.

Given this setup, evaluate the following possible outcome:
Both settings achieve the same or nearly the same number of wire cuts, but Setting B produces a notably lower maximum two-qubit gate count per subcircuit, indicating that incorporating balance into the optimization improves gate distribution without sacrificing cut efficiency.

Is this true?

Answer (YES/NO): NO